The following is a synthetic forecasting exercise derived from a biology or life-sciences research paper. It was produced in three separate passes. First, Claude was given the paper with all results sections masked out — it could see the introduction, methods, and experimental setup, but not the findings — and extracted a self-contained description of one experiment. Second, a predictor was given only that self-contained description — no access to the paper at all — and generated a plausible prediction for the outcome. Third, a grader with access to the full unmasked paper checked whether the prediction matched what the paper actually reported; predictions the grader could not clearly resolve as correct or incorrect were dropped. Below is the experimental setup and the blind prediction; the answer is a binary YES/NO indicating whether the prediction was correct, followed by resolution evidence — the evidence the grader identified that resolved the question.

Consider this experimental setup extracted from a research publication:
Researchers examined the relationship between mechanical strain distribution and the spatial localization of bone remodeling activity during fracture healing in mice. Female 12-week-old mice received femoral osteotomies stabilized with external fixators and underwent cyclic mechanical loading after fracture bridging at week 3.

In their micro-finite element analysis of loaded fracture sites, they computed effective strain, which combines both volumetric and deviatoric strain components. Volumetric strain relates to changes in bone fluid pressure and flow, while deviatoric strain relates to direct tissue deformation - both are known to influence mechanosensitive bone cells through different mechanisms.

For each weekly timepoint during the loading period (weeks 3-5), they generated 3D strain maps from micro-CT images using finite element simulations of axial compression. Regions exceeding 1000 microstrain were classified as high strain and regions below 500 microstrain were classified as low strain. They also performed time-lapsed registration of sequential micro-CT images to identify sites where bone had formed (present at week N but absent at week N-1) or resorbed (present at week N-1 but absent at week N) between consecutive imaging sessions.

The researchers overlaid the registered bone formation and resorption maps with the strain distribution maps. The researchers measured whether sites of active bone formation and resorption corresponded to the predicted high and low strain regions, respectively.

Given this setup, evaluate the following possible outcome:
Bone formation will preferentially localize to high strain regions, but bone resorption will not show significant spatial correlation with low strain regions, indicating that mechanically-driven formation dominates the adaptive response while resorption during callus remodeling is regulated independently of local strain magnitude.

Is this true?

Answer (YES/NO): NO